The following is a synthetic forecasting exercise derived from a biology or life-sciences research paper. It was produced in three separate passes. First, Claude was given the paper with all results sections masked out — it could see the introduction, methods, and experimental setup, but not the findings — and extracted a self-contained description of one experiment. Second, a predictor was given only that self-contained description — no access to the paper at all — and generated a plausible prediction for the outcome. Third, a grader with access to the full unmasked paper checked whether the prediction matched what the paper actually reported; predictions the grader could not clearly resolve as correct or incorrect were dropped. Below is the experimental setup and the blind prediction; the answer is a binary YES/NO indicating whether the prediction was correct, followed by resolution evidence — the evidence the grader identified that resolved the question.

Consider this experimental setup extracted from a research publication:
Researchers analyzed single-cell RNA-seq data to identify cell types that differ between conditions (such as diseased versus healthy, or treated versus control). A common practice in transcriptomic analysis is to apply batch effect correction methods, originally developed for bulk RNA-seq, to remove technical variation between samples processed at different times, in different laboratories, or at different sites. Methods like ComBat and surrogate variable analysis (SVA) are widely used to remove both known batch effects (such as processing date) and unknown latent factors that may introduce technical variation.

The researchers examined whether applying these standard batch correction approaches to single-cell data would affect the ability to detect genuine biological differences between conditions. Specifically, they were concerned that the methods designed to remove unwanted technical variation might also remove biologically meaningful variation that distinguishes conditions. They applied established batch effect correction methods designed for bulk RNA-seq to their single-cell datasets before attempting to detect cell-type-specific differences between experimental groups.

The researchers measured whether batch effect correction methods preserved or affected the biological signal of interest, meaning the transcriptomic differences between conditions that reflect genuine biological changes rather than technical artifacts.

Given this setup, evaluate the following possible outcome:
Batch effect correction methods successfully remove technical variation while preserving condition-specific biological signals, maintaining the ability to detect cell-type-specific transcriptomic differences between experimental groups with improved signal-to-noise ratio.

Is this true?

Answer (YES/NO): NO